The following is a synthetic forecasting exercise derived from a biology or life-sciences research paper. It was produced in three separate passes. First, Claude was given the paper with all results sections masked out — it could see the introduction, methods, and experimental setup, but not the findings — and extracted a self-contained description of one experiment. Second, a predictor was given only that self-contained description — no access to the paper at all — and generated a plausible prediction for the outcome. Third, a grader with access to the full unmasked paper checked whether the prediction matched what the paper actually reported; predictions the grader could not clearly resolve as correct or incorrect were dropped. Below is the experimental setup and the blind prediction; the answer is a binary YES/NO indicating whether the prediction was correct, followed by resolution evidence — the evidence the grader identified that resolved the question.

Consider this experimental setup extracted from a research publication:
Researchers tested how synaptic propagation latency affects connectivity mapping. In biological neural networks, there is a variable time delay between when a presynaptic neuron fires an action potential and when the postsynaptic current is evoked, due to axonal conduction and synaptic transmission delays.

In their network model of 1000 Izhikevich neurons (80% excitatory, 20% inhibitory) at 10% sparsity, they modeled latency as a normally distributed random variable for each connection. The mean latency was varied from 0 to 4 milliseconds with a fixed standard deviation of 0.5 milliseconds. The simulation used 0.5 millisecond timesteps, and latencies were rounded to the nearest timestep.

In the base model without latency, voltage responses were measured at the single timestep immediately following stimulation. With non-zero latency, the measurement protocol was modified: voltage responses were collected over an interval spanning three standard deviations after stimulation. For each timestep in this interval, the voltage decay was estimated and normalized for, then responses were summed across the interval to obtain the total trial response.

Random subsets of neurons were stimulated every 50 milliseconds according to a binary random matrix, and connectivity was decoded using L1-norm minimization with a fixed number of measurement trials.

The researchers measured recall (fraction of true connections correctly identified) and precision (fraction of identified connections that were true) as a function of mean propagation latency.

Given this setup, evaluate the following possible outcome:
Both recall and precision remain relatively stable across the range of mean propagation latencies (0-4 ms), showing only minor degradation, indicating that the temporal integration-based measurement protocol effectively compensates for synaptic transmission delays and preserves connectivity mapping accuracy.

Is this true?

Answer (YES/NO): NO